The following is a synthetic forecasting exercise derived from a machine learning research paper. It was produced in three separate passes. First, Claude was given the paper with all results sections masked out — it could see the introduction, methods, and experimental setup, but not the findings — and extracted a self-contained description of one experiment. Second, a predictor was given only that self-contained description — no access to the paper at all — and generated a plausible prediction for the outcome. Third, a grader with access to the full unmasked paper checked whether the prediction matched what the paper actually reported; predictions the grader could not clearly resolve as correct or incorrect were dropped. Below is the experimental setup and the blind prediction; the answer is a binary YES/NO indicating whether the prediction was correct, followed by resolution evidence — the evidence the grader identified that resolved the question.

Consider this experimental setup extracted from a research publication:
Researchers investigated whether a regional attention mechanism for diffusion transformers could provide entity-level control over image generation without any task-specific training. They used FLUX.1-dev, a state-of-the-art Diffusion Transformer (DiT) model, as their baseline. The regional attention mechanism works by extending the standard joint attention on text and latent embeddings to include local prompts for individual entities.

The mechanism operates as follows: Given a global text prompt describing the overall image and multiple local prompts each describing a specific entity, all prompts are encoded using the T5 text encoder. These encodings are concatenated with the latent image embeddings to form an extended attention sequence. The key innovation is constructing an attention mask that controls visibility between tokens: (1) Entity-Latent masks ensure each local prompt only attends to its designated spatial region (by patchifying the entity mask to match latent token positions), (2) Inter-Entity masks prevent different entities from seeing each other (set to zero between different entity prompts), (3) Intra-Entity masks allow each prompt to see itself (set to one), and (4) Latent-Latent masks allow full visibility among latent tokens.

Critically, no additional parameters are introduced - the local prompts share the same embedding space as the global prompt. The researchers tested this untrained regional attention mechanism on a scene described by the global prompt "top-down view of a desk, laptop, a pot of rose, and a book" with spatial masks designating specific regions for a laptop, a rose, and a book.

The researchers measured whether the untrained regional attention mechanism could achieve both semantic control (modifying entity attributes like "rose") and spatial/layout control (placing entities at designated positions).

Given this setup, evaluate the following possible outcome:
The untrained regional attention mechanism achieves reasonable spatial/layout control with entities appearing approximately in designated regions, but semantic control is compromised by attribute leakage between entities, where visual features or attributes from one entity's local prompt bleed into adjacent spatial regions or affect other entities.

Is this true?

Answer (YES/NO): NO